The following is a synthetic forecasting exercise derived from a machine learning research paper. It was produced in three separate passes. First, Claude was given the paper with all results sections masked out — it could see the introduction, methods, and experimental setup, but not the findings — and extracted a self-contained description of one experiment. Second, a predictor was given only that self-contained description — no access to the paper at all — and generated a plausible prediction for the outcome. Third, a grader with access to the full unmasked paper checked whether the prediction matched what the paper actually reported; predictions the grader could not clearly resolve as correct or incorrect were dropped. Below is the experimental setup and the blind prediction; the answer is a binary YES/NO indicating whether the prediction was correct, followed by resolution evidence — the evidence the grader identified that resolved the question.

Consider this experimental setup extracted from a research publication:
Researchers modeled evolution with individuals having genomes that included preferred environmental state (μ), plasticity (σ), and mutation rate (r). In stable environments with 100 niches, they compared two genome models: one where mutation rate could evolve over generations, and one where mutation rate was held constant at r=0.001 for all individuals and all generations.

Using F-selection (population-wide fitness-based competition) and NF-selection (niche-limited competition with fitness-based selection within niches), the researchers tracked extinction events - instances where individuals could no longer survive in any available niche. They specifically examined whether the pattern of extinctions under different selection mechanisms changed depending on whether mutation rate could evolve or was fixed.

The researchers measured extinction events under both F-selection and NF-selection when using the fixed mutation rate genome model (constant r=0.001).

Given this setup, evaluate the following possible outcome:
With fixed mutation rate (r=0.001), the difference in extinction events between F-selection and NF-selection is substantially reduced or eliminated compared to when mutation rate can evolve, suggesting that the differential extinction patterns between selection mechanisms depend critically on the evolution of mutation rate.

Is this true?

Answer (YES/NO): YES